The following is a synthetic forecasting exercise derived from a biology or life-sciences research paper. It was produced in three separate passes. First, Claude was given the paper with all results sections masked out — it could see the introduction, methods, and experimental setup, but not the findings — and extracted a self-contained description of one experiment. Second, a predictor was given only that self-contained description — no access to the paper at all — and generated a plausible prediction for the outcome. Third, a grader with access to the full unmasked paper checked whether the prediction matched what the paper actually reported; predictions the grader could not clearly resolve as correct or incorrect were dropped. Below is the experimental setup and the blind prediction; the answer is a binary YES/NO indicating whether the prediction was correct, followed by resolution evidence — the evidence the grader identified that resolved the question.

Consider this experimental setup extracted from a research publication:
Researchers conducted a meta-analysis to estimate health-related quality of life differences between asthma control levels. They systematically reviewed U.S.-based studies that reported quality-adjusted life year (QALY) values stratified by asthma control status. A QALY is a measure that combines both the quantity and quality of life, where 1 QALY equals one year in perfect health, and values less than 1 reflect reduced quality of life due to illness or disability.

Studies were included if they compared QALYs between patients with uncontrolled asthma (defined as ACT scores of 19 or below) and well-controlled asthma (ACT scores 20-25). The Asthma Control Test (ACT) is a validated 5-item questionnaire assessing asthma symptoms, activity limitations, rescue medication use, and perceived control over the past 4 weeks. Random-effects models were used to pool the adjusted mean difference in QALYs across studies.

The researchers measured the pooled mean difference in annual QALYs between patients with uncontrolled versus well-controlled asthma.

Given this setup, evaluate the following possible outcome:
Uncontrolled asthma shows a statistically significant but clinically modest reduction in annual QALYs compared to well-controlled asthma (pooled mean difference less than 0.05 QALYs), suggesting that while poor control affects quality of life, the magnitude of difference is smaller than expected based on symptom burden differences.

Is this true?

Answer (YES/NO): NO